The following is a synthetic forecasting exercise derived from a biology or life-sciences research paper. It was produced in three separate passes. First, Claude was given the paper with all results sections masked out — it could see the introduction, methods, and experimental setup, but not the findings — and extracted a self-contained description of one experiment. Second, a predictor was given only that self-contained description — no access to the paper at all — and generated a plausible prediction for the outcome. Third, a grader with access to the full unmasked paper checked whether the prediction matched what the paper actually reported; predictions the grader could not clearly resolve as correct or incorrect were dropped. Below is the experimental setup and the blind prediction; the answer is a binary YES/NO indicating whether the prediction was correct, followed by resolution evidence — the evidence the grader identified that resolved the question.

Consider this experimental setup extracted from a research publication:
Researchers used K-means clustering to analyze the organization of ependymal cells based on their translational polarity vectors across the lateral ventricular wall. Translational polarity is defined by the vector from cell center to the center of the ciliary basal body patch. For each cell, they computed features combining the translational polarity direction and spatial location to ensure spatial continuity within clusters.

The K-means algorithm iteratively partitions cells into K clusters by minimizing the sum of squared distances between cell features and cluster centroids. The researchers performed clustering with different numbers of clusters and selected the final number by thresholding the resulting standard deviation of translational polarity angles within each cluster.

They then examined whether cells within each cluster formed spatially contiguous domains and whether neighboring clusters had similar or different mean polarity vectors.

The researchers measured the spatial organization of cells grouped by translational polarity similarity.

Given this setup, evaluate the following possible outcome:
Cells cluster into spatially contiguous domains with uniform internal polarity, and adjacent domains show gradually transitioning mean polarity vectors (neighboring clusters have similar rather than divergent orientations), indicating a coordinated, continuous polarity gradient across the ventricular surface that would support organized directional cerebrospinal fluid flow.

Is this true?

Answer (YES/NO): NO